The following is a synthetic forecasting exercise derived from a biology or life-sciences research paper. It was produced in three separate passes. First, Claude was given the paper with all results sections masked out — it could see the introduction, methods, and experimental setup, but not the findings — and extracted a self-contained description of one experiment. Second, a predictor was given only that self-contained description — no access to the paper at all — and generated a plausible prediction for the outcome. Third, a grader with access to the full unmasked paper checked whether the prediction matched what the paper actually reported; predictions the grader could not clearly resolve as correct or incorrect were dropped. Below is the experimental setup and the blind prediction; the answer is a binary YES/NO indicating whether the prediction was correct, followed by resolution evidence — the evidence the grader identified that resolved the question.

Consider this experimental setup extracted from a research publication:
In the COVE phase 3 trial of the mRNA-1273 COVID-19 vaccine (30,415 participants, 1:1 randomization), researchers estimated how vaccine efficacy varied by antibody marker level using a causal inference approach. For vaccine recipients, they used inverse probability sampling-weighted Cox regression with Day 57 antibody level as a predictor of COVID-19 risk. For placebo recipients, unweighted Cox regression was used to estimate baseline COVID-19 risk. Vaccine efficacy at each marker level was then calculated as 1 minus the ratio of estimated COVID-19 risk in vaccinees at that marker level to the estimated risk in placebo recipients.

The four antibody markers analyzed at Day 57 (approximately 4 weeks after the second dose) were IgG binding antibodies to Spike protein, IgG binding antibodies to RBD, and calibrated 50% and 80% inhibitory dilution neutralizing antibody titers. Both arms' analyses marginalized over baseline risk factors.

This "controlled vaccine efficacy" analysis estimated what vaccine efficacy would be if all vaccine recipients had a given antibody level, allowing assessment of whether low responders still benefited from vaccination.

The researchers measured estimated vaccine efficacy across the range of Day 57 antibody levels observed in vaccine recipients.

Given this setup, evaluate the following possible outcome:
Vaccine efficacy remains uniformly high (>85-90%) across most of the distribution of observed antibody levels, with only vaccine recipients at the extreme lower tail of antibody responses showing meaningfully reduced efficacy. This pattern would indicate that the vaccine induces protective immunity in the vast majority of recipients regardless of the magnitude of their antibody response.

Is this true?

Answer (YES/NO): NO